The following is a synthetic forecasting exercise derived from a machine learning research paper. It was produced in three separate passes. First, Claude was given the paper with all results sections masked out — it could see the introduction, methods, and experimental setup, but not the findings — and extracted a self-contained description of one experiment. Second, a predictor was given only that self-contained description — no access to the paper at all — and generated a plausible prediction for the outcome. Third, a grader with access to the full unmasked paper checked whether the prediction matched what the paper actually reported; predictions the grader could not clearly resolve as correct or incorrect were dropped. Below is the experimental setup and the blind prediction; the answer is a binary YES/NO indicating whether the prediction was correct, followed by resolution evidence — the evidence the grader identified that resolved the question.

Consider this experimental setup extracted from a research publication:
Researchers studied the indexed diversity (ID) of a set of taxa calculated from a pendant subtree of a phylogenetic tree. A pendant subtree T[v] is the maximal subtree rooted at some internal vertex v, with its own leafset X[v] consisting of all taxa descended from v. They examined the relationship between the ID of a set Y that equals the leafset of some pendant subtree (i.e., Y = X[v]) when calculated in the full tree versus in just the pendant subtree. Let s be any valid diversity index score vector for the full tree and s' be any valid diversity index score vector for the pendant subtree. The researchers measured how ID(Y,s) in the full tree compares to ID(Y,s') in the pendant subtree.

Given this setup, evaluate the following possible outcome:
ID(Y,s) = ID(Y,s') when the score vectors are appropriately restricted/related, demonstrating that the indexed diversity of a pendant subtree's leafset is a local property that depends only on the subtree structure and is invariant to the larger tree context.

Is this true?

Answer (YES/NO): NO